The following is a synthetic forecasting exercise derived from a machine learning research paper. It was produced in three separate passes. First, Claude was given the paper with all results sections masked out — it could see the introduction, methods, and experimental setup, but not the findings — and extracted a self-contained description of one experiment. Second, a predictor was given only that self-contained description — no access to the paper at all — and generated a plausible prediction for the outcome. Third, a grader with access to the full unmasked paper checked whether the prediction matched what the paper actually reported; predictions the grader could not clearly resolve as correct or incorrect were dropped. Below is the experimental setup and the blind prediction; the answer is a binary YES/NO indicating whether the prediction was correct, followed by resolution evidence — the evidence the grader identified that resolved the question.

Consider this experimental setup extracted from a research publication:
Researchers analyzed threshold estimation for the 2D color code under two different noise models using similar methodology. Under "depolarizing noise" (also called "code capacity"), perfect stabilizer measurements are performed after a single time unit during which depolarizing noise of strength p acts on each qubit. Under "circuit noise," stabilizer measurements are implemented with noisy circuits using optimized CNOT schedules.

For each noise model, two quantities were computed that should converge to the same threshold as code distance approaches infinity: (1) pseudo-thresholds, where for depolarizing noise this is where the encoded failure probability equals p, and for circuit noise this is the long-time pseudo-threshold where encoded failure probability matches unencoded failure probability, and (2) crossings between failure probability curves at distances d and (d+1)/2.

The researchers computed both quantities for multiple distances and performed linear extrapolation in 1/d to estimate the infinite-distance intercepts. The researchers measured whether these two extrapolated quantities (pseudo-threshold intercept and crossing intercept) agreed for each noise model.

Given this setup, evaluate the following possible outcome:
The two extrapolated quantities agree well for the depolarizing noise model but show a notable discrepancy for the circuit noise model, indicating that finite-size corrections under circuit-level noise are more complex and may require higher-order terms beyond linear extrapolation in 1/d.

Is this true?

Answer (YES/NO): NO